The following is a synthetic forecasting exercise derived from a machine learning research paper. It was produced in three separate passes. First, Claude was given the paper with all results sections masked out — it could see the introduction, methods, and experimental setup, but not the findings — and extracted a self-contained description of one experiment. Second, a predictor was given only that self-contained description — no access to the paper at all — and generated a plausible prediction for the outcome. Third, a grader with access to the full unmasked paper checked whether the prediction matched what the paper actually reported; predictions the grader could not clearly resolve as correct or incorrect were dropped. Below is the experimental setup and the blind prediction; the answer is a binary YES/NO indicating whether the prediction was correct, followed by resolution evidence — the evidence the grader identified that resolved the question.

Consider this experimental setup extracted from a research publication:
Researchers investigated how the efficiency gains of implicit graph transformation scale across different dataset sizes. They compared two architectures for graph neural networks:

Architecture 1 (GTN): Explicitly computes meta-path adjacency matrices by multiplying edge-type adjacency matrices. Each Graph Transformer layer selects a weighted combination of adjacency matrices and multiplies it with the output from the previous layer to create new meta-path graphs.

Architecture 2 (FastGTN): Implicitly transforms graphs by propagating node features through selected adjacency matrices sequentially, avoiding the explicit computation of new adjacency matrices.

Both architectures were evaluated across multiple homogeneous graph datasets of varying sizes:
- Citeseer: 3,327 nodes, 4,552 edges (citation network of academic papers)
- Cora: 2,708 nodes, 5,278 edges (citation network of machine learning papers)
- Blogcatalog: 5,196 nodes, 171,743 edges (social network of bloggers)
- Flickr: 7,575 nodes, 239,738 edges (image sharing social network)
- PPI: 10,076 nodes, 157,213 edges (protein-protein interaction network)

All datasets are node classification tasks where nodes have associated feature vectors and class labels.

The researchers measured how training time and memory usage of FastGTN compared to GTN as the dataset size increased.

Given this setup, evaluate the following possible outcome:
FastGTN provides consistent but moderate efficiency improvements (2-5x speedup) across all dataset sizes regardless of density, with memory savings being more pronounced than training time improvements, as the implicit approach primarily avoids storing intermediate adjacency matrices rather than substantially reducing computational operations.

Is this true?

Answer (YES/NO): NO